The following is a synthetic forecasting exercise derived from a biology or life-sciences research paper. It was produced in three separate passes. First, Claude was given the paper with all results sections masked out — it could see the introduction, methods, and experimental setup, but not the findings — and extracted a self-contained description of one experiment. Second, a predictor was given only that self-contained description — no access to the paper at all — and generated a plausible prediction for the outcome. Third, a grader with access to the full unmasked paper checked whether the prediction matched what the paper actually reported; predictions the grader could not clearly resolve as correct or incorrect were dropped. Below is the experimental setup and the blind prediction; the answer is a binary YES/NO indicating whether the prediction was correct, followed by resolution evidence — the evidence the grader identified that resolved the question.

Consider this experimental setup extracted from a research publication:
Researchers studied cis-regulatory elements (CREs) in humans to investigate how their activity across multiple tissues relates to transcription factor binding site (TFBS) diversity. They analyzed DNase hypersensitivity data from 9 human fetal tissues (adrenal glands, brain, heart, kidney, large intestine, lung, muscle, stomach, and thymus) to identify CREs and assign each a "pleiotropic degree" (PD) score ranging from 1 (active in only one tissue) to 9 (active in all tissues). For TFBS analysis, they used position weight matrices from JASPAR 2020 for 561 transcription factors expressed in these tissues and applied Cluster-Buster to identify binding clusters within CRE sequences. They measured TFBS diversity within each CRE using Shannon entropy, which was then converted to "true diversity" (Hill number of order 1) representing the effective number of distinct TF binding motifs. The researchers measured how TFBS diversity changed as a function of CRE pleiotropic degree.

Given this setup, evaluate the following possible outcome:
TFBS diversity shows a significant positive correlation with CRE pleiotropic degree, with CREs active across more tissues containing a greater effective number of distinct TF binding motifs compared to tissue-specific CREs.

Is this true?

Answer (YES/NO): YES